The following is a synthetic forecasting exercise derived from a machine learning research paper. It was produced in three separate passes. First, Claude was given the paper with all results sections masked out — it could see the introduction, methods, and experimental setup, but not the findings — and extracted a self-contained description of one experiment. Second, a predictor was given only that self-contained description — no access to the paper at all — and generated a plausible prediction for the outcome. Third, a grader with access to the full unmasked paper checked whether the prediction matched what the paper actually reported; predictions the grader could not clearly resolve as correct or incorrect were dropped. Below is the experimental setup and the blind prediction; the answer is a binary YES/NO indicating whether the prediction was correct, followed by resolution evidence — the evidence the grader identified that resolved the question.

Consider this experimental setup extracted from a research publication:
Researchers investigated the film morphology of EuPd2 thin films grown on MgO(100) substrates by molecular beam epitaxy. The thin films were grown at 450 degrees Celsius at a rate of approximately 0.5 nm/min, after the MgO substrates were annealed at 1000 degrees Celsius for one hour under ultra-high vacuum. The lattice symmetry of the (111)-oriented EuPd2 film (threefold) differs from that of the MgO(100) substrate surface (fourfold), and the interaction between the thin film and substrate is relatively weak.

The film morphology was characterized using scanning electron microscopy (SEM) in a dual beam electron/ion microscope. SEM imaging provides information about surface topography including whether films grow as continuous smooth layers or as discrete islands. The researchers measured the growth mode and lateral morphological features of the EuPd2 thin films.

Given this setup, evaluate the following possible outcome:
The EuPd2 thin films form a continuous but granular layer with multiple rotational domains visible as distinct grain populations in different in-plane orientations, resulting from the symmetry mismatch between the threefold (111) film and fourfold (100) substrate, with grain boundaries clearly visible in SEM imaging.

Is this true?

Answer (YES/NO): NO